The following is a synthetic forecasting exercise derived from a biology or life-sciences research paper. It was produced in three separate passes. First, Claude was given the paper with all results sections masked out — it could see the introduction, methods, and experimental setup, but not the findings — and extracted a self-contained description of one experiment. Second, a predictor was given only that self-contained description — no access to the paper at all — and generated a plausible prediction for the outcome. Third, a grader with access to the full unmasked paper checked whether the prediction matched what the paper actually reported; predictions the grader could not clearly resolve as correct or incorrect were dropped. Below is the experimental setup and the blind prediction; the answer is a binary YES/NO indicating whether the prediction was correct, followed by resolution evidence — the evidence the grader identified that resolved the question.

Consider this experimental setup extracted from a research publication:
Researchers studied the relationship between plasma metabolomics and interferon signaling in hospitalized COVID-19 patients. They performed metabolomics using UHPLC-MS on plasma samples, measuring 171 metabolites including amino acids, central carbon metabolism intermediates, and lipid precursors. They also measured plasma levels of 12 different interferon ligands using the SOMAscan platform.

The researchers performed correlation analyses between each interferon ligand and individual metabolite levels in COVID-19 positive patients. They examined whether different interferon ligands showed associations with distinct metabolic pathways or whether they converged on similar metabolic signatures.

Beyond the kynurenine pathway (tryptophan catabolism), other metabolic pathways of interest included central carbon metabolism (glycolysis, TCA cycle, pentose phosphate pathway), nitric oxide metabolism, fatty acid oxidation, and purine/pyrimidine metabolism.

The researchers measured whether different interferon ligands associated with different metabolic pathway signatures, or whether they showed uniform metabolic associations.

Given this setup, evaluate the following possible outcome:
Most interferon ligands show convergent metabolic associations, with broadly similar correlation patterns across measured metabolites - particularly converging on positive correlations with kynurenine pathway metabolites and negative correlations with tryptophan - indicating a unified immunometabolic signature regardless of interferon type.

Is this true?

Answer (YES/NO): NO